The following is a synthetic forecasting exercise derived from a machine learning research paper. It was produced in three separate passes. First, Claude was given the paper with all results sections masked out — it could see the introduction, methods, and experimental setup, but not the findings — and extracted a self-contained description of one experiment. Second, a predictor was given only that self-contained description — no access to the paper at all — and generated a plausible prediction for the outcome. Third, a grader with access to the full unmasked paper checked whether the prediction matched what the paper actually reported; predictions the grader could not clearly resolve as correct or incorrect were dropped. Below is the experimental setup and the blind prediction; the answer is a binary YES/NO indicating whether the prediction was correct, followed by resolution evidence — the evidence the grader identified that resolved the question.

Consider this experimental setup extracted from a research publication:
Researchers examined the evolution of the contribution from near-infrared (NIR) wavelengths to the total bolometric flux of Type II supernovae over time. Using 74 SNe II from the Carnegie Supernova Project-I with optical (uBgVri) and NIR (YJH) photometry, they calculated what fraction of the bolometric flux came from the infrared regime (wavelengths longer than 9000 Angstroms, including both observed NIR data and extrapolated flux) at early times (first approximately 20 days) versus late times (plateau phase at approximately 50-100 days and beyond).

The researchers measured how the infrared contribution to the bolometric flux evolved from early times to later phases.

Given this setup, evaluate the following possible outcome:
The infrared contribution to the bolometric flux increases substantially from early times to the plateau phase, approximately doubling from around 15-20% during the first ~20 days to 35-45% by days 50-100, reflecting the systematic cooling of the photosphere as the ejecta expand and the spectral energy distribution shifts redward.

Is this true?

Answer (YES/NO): NO